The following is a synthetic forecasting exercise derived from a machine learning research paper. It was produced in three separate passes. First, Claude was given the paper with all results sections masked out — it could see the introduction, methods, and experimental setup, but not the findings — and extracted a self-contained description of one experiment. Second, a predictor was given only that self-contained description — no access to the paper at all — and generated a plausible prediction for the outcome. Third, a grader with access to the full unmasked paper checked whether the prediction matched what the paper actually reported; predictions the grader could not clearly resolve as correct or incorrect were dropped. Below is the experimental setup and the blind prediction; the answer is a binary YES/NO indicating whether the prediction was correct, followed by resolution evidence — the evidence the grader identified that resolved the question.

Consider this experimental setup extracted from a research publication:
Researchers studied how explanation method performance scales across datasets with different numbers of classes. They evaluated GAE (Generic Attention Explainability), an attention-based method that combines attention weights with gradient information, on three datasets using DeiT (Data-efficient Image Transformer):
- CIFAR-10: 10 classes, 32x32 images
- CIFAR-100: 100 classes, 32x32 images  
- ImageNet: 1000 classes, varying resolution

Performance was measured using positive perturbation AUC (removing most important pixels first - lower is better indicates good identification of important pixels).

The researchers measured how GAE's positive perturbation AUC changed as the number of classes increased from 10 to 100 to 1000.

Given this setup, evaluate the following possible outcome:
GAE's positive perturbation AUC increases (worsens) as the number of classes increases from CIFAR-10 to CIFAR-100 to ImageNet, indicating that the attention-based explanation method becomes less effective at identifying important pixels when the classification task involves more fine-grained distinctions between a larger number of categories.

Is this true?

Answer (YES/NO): NO